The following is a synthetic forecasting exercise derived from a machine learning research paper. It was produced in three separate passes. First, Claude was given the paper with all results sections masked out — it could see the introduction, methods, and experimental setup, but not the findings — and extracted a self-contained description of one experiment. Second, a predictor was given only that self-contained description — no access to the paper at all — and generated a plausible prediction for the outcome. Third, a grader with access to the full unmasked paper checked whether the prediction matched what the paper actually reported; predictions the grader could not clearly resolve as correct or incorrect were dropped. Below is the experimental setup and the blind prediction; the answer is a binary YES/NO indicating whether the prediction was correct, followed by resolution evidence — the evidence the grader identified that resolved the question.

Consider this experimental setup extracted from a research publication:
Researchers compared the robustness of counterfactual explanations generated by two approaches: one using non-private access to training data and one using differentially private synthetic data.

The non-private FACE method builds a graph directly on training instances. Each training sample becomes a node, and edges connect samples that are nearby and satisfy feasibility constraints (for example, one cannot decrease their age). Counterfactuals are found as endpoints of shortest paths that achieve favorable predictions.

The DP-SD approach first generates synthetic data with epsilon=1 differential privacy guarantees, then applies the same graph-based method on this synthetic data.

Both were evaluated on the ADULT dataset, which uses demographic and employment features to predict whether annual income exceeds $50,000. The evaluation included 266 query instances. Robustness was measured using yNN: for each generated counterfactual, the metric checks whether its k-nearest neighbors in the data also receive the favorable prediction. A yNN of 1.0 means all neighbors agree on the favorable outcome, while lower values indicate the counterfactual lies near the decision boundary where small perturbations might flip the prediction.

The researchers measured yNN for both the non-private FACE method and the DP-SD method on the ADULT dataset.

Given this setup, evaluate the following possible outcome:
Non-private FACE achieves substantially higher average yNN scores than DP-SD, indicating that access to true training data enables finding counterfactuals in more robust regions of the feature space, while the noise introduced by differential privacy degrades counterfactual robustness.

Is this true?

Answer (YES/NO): NO